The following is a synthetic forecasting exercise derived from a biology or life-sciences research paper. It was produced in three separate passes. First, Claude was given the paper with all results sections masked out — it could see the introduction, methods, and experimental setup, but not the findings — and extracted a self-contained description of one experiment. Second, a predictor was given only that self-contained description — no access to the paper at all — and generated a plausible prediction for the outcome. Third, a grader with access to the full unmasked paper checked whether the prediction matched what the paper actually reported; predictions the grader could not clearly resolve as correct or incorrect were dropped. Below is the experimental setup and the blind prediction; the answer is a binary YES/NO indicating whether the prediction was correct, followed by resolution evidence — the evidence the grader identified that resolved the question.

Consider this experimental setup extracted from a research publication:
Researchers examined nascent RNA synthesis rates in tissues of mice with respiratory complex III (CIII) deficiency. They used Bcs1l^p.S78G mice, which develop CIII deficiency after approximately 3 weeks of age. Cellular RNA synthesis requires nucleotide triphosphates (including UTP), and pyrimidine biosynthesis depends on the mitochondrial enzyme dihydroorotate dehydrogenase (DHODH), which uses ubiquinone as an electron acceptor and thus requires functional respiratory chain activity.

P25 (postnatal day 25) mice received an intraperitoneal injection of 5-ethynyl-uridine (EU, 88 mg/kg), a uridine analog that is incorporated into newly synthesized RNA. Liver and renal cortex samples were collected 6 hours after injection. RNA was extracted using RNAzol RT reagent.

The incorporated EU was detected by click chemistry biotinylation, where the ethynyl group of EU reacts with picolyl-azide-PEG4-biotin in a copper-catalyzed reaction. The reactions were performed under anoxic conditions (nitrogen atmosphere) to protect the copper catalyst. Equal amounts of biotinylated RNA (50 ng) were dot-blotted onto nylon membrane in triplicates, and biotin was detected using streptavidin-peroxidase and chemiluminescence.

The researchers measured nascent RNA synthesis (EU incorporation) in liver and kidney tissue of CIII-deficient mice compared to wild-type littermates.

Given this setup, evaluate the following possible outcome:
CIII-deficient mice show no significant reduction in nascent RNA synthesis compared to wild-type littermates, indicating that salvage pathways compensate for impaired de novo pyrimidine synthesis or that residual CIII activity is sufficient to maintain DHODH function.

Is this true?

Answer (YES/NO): NO